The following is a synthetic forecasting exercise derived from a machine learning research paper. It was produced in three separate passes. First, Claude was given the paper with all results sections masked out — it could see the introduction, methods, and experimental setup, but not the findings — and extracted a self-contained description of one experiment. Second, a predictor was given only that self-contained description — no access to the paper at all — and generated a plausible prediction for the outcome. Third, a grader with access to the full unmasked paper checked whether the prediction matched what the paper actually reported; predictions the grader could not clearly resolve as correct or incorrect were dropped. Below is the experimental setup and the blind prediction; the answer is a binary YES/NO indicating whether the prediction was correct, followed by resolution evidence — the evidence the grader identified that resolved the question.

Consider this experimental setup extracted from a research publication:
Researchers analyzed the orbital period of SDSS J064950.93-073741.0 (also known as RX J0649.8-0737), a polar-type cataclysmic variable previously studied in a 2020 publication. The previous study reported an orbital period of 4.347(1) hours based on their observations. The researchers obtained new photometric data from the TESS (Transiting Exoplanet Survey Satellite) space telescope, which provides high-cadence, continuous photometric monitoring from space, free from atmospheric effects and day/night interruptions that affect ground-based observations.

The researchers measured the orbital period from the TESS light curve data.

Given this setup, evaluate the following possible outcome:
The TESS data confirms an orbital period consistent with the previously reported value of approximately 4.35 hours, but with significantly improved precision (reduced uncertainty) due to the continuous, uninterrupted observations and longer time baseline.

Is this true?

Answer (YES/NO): NO